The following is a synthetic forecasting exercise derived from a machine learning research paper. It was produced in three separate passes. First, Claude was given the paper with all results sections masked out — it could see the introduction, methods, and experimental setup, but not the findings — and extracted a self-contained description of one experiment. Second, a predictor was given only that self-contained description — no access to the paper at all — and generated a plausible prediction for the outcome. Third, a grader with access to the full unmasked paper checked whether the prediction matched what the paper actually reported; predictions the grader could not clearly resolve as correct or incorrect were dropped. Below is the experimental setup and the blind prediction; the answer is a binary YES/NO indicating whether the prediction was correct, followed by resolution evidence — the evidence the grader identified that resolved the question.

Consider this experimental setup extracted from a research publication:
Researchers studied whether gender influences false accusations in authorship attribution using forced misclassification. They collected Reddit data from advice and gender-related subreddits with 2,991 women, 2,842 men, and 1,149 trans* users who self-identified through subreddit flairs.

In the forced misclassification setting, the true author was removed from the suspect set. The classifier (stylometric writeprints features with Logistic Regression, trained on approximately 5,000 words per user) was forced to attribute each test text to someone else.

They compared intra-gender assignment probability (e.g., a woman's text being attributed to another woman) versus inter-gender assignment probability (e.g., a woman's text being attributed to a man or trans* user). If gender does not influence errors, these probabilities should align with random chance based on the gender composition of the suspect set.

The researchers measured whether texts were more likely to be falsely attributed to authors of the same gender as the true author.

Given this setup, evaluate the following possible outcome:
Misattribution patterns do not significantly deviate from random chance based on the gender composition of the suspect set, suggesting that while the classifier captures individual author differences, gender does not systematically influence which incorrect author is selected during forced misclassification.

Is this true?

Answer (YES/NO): NO